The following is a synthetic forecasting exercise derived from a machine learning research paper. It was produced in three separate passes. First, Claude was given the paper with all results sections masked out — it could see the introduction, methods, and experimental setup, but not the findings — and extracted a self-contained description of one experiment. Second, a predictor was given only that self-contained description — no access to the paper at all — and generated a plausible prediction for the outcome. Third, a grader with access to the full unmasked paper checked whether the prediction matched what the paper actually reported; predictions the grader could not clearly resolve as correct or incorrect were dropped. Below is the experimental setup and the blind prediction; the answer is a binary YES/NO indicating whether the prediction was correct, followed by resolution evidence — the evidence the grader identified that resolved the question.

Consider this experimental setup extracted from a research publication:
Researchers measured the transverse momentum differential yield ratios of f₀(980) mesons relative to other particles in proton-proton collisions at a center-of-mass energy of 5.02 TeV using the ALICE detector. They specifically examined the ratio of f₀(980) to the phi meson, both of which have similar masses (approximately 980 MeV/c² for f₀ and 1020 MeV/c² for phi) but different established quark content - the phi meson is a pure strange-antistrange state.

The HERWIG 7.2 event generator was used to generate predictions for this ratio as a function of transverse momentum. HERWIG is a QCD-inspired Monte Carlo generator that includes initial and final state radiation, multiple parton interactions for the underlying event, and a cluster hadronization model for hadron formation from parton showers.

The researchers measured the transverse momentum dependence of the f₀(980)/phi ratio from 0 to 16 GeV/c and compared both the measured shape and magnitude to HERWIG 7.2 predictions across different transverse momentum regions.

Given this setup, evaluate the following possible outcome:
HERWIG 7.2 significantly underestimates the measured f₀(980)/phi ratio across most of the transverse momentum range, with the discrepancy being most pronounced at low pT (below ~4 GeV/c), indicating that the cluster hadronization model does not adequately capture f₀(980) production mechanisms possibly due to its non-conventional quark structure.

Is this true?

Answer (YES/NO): NO